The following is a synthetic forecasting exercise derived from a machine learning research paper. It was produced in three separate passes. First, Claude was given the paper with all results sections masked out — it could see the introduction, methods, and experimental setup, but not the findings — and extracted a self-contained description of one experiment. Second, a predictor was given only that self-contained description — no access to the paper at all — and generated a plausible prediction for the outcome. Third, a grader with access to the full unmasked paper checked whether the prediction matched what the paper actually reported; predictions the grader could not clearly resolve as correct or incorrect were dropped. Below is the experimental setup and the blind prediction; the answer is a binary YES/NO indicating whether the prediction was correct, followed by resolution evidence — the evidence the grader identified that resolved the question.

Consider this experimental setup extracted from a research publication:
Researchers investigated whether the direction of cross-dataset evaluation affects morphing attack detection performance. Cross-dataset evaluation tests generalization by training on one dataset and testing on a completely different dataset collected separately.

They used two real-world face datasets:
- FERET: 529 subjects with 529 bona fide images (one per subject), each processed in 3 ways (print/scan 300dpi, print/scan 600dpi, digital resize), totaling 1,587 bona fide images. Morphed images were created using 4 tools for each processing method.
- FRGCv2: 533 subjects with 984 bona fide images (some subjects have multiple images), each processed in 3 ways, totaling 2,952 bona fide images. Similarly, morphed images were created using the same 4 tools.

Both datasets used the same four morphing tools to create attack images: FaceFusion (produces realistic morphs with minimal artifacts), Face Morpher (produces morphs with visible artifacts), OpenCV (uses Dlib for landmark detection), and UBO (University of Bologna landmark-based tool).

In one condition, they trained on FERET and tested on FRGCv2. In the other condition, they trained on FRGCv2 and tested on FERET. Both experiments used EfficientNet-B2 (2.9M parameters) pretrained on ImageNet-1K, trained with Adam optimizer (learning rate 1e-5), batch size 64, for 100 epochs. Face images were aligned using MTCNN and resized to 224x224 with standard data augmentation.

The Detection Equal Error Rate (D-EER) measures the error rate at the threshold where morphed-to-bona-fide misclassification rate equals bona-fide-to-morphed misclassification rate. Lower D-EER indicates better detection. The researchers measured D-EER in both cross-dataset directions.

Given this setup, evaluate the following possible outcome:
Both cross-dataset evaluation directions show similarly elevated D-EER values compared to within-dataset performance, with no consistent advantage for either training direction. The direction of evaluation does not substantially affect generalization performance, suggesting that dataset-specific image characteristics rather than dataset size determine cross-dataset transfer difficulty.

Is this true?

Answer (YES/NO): NO